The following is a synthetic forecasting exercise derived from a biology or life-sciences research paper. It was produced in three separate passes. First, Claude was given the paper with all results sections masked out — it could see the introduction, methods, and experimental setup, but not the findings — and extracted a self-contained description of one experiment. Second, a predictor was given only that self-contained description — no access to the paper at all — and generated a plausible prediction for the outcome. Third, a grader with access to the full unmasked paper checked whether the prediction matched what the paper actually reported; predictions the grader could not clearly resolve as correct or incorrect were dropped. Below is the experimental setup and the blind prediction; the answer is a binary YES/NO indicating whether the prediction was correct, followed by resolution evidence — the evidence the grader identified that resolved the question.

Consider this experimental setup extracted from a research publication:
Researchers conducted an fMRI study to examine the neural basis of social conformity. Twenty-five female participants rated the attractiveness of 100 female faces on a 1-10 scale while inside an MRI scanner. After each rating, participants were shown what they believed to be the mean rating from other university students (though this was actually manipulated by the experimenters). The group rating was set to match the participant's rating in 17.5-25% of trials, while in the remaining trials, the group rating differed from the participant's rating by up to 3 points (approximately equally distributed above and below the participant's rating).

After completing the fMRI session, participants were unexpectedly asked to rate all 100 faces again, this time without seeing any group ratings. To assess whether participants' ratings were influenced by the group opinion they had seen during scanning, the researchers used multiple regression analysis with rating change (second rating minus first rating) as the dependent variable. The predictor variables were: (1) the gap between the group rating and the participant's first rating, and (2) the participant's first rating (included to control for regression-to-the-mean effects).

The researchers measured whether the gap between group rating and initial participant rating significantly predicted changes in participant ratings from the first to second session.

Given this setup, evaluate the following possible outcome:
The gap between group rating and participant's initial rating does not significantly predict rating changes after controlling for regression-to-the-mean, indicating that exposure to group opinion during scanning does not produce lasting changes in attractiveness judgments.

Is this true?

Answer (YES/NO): NO